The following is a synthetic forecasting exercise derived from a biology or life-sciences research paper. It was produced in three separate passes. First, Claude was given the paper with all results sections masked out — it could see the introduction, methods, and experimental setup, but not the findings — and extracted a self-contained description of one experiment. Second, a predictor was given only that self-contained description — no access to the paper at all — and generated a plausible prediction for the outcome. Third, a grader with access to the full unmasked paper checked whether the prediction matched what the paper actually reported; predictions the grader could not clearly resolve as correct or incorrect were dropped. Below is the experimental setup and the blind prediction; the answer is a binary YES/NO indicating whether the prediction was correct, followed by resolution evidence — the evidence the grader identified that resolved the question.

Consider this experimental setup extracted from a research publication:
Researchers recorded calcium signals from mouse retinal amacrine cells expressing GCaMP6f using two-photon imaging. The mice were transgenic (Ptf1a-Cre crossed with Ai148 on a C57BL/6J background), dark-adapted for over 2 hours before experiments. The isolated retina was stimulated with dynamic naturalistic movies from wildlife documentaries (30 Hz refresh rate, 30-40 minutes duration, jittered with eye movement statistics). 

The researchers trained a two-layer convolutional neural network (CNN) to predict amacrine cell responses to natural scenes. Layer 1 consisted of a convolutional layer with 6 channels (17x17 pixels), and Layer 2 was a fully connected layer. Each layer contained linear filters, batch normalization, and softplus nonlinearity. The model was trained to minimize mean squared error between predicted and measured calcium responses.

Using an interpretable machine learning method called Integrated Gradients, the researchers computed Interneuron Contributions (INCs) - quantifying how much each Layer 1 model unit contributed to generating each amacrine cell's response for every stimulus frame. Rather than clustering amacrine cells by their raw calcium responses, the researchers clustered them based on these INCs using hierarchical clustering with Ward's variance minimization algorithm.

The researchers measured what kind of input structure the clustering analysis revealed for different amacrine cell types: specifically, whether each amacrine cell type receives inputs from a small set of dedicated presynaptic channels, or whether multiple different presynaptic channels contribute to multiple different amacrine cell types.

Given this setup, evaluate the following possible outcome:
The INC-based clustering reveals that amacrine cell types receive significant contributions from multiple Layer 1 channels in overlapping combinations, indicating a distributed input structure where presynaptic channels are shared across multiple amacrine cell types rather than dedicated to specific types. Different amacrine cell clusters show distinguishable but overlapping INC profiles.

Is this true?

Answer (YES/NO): YES